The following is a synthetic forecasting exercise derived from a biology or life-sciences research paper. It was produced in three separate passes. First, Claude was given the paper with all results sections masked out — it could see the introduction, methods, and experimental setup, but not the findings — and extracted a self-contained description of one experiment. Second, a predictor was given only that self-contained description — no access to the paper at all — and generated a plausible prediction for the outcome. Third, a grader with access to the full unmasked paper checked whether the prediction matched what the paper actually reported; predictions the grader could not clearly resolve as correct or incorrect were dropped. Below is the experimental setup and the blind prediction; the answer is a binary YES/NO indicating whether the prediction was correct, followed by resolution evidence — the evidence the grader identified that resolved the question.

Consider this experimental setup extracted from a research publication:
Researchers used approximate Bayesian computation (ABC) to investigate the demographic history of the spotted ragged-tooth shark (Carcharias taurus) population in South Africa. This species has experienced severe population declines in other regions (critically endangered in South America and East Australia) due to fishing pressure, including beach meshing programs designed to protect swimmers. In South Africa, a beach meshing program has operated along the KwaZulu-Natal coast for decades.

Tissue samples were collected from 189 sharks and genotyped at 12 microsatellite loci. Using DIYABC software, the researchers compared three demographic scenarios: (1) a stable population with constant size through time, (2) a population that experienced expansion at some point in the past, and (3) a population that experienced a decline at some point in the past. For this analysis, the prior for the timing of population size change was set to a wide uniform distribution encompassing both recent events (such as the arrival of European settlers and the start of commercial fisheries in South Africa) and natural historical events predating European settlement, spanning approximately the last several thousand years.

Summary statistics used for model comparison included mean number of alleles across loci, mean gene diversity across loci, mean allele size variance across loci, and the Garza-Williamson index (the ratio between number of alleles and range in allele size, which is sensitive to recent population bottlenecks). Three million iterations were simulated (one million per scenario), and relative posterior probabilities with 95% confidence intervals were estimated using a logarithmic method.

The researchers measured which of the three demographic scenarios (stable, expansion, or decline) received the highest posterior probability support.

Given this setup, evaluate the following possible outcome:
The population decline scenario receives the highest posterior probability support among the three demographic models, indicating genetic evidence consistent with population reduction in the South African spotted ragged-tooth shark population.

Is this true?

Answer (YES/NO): NO